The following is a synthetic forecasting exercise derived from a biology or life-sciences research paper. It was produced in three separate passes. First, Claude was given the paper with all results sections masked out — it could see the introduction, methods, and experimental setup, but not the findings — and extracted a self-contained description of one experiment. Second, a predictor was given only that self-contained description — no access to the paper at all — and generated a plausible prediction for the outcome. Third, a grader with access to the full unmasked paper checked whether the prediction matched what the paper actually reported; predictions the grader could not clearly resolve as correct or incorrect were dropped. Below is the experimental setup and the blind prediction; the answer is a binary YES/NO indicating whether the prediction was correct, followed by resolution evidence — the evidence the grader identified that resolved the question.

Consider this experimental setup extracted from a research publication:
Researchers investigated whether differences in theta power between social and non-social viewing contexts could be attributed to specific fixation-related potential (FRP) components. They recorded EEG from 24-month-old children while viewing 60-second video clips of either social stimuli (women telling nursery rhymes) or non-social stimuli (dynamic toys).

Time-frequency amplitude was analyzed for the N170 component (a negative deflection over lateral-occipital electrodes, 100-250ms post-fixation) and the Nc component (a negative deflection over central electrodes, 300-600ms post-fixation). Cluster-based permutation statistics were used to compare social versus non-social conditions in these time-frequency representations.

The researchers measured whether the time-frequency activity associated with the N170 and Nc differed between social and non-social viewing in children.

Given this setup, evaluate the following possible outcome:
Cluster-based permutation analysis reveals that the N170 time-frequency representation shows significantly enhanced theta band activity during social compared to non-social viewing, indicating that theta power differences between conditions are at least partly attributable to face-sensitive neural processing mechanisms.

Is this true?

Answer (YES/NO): YES